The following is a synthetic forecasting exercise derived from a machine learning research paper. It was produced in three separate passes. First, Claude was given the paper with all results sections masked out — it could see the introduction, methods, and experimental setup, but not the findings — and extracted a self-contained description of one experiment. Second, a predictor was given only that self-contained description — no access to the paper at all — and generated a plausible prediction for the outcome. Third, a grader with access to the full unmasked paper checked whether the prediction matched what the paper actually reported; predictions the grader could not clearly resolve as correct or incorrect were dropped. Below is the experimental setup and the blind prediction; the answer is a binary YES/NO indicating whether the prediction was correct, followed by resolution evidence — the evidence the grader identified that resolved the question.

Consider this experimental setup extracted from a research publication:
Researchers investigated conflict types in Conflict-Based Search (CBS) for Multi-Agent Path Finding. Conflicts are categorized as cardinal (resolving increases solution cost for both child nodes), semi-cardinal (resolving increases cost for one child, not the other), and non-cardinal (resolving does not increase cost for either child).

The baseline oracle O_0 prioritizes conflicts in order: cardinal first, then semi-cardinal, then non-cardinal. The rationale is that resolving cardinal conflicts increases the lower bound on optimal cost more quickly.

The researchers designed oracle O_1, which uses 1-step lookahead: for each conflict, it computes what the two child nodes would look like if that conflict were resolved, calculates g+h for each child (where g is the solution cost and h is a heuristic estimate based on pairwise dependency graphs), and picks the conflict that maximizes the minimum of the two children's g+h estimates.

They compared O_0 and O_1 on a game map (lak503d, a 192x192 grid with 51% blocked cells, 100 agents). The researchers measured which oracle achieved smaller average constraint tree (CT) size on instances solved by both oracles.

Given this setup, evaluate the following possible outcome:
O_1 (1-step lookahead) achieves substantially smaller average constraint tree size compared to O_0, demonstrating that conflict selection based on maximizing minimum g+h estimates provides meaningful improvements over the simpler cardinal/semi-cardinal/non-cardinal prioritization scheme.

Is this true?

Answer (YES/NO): YES